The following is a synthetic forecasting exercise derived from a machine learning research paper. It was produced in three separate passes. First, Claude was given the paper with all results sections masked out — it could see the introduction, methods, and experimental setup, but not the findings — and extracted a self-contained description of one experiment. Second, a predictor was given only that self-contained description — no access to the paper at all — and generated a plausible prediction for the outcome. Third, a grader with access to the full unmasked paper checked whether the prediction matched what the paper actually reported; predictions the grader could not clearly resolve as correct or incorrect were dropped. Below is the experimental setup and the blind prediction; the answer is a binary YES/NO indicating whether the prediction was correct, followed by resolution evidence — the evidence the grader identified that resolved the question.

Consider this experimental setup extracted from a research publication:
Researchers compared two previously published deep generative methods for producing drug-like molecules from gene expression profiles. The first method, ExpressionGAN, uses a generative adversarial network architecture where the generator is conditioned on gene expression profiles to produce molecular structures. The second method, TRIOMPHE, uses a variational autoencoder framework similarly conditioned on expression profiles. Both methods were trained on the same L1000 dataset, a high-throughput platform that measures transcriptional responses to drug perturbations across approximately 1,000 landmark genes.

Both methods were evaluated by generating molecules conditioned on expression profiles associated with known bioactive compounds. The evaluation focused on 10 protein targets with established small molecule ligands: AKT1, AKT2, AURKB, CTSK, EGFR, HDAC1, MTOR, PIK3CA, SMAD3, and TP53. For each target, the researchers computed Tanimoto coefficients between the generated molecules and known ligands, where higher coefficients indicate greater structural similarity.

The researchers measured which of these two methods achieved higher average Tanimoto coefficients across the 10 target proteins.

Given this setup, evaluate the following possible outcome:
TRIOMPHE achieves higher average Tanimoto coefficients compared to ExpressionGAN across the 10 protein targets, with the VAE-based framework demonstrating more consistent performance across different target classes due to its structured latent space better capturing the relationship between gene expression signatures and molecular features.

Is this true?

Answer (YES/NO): NO